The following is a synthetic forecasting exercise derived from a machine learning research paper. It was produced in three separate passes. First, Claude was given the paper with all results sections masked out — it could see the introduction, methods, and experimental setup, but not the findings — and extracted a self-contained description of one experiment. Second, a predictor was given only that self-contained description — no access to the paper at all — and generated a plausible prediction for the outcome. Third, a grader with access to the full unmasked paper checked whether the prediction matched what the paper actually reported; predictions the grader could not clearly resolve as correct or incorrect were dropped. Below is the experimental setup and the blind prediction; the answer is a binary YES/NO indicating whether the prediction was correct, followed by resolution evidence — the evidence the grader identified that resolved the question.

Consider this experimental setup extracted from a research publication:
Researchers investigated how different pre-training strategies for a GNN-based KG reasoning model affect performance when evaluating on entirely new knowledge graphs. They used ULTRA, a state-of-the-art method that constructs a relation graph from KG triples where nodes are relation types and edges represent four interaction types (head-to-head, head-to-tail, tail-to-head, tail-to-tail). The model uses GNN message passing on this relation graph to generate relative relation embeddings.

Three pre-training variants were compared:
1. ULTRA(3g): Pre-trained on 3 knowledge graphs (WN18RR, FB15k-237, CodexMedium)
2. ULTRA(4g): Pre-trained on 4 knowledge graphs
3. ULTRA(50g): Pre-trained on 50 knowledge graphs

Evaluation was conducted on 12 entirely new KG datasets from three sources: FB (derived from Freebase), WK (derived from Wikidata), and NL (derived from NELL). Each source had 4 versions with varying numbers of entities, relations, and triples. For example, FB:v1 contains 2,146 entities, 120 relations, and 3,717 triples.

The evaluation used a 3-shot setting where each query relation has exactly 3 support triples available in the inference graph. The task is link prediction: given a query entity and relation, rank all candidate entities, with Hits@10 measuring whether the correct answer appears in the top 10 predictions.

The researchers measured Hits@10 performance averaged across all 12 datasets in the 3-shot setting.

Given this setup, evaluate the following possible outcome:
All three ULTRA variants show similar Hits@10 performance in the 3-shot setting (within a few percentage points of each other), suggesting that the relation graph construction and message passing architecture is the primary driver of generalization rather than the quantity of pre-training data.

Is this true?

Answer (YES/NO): NO